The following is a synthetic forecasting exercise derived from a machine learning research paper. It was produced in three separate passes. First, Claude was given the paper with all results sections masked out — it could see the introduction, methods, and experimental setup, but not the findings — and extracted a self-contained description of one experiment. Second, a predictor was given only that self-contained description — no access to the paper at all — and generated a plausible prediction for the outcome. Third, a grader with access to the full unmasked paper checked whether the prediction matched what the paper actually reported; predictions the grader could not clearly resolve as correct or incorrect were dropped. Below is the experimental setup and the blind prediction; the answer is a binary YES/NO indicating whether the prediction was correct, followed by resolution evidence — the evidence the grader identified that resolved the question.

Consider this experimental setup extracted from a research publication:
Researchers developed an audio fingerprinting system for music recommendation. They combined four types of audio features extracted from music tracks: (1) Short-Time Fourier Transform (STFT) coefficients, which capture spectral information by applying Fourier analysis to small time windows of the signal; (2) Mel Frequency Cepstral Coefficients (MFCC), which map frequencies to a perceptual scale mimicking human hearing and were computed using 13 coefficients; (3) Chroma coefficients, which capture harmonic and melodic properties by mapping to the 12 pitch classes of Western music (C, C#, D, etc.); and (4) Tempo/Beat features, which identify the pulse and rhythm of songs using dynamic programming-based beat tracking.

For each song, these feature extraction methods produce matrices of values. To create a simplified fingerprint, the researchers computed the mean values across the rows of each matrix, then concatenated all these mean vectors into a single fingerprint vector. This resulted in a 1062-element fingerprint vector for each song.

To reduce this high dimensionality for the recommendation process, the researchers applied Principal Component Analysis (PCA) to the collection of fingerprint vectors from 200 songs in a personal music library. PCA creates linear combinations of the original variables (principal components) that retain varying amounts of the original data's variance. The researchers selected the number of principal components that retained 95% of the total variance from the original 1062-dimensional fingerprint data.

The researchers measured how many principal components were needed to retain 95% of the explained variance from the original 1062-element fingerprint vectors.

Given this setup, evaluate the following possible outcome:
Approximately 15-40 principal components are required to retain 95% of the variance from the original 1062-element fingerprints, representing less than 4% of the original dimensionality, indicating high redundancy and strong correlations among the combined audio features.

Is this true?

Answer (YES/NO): YES